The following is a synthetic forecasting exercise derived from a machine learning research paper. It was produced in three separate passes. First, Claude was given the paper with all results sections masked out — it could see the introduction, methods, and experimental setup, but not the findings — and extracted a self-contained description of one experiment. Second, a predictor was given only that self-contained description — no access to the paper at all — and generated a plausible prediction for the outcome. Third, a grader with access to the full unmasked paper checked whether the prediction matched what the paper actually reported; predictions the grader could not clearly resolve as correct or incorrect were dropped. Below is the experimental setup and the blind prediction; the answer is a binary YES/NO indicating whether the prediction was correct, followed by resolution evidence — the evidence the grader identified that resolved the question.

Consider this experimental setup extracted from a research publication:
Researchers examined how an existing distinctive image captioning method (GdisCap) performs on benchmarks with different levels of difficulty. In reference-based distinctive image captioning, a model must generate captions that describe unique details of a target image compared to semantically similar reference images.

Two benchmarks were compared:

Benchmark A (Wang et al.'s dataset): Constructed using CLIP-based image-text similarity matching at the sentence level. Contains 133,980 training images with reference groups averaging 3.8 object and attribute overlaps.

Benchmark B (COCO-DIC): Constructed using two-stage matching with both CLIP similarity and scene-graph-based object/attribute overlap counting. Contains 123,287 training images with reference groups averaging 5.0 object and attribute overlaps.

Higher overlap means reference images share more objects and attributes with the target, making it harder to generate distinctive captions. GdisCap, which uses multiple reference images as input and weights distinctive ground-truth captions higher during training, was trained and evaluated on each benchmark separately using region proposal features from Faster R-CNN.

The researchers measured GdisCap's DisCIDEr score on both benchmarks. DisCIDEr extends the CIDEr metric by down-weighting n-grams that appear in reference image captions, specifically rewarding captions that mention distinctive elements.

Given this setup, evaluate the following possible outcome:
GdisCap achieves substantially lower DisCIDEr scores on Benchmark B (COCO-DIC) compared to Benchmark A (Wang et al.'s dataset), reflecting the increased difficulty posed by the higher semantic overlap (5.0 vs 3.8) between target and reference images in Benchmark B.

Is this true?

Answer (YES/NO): NO